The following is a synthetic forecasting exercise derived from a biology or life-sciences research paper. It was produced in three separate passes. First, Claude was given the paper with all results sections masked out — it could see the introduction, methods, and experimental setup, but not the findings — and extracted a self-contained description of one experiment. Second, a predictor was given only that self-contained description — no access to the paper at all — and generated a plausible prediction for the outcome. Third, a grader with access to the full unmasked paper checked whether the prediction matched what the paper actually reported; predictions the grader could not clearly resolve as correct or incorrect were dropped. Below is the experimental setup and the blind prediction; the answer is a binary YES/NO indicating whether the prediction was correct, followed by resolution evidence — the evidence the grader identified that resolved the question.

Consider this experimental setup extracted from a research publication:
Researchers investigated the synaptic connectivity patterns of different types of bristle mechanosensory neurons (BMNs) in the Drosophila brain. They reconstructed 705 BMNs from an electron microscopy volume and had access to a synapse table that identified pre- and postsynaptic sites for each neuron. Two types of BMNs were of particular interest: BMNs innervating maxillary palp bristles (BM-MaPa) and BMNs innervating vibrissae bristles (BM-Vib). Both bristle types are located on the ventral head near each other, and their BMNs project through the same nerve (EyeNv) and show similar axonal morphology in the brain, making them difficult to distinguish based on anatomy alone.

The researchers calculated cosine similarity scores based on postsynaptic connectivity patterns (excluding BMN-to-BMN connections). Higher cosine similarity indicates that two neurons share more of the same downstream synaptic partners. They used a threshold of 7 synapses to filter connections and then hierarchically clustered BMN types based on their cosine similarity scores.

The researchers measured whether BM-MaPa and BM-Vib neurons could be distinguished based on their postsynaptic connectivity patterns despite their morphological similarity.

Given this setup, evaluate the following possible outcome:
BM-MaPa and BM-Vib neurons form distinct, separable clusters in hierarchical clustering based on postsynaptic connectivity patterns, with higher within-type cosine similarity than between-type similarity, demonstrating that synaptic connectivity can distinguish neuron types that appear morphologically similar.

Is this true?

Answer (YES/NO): YES